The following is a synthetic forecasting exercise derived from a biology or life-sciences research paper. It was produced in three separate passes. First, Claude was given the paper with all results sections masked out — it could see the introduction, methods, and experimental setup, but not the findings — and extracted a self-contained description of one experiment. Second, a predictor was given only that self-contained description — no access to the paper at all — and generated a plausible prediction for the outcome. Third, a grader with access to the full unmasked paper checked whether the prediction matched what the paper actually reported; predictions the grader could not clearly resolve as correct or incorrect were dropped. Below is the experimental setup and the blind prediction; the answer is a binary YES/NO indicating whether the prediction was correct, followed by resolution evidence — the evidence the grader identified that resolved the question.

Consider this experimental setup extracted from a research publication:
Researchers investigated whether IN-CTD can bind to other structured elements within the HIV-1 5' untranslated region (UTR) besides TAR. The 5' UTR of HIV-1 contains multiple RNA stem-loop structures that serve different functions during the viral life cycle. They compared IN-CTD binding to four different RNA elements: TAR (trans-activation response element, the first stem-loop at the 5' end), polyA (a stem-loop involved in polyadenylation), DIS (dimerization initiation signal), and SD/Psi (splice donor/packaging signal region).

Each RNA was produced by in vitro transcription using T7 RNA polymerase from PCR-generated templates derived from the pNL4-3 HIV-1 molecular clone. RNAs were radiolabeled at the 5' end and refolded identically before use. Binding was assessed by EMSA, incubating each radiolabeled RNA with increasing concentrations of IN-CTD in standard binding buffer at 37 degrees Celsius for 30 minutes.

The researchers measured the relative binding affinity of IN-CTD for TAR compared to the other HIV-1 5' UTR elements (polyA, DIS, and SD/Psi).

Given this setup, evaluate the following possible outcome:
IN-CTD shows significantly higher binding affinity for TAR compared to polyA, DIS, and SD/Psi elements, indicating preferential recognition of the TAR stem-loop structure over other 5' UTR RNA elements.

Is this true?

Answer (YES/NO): NO